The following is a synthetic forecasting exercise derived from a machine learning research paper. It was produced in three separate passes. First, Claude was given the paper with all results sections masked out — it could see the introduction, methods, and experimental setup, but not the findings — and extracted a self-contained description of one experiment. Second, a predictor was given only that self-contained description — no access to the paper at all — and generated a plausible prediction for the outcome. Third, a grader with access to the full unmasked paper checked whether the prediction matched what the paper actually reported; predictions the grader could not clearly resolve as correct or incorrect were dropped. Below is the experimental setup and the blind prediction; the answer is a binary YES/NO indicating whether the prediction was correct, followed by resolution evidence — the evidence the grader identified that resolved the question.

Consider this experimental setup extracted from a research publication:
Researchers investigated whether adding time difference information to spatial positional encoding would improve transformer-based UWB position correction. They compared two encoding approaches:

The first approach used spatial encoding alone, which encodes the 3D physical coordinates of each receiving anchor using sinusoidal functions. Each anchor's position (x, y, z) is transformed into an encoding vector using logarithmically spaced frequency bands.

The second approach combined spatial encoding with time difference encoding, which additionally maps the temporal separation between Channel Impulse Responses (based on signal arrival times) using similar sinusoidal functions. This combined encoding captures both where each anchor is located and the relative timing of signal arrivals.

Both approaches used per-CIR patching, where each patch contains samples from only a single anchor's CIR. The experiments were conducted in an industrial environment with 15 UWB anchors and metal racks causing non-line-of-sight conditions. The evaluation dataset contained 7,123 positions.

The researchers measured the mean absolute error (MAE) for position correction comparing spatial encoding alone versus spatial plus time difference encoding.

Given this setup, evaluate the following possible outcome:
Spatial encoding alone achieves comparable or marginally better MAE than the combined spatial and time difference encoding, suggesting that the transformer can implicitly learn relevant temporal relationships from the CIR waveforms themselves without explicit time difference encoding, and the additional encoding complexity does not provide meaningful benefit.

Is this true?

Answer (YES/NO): YES